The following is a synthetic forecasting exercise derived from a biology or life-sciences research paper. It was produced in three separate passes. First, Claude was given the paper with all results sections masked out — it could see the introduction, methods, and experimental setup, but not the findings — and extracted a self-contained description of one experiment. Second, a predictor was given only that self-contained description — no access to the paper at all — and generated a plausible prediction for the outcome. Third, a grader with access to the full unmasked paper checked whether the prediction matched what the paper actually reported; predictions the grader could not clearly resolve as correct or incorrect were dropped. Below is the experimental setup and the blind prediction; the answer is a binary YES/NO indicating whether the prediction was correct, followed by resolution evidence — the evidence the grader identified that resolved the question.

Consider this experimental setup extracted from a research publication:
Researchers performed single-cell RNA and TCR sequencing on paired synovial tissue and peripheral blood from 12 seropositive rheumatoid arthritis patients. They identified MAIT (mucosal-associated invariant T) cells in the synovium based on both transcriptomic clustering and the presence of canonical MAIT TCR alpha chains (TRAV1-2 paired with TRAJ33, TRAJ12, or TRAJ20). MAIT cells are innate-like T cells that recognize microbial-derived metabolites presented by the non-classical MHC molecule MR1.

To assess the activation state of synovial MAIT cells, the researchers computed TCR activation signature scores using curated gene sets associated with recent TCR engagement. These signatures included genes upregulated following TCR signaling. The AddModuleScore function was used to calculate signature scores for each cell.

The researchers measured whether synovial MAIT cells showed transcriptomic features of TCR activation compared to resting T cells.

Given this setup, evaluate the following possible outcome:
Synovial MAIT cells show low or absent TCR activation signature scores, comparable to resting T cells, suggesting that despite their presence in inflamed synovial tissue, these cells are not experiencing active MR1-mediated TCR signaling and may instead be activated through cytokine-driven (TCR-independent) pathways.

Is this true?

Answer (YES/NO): NO